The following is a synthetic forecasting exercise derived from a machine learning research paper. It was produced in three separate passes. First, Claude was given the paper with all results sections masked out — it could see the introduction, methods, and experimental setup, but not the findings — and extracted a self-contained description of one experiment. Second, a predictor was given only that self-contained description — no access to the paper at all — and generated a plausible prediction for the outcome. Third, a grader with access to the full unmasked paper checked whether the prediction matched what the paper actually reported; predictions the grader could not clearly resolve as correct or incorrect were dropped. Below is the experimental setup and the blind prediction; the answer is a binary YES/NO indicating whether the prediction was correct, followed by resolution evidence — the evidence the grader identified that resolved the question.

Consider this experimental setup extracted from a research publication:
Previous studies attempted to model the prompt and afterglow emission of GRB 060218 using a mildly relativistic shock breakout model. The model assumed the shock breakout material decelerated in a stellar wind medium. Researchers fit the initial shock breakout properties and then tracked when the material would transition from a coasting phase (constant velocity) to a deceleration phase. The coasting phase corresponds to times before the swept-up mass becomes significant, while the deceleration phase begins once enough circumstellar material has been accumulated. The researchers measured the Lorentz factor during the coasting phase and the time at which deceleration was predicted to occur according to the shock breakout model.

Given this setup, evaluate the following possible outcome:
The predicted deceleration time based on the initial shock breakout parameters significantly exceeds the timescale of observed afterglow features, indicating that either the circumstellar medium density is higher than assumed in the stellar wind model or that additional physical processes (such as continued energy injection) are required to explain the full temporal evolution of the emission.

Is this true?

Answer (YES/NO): NO